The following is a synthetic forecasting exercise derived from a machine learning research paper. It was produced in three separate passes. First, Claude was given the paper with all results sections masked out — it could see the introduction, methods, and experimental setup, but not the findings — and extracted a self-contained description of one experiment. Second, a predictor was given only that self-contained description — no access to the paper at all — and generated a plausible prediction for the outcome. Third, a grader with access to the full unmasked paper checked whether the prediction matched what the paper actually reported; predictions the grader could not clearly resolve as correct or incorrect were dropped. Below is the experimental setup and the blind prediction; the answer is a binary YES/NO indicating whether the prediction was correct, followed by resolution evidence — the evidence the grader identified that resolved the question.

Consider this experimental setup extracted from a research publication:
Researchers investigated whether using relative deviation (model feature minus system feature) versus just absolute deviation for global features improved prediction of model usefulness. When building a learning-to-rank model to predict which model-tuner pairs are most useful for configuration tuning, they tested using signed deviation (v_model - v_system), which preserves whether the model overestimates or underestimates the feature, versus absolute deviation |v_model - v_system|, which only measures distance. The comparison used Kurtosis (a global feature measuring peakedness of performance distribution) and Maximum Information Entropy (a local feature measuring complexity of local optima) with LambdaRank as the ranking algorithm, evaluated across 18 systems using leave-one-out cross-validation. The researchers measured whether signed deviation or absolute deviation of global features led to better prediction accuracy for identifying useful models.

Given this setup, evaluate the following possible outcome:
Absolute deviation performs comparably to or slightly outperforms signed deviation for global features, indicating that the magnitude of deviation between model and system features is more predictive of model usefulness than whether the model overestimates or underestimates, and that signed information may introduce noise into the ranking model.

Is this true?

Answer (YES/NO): NO